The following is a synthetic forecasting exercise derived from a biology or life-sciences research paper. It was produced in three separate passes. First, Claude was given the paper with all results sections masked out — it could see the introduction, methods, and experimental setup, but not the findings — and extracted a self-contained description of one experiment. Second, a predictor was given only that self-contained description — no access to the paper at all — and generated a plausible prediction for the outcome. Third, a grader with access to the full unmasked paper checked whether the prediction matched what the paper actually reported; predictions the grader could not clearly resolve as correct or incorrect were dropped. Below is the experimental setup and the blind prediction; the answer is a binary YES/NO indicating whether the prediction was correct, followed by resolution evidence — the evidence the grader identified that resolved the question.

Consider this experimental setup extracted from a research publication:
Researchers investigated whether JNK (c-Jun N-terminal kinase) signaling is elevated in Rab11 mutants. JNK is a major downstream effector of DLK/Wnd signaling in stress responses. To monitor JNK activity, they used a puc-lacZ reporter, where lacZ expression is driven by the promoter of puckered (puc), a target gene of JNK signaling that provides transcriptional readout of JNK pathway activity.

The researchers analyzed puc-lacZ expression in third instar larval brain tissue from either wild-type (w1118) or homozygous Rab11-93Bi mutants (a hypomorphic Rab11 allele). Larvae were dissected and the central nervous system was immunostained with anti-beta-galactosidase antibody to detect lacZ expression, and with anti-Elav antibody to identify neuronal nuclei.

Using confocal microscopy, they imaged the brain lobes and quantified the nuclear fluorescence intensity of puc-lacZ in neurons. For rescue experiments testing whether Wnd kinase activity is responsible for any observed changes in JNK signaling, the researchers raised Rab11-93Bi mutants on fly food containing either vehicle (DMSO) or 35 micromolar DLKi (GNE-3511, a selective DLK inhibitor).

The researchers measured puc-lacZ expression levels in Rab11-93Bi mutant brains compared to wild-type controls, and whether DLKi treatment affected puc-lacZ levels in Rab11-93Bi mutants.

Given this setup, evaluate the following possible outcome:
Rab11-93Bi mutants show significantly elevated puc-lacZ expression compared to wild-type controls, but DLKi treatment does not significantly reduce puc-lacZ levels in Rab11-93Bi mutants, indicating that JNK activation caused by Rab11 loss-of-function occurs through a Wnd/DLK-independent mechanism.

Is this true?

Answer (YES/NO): NO